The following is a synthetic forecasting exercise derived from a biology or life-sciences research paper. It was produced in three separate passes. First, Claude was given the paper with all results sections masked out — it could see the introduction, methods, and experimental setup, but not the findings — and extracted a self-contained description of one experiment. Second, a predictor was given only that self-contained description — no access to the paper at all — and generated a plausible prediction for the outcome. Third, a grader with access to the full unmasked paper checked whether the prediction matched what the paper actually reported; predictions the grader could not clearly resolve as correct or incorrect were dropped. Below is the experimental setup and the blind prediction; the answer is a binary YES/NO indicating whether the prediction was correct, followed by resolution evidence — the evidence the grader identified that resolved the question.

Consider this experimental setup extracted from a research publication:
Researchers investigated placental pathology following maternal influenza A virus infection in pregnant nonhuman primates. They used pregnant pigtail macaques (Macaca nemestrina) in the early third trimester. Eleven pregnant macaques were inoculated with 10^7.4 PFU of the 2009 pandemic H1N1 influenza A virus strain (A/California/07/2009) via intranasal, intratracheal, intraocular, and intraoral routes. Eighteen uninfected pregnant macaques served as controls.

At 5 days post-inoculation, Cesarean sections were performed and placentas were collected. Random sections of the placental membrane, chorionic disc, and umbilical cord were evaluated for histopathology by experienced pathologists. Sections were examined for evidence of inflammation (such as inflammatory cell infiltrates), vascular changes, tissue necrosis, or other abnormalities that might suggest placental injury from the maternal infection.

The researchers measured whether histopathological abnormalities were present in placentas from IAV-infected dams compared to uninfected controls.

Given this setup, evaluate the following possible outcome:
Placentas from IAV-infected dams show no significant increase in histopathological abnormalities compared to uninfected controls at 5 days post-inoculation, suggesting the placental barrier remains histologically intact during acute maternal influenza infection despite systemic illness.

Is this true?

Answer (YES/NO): NO